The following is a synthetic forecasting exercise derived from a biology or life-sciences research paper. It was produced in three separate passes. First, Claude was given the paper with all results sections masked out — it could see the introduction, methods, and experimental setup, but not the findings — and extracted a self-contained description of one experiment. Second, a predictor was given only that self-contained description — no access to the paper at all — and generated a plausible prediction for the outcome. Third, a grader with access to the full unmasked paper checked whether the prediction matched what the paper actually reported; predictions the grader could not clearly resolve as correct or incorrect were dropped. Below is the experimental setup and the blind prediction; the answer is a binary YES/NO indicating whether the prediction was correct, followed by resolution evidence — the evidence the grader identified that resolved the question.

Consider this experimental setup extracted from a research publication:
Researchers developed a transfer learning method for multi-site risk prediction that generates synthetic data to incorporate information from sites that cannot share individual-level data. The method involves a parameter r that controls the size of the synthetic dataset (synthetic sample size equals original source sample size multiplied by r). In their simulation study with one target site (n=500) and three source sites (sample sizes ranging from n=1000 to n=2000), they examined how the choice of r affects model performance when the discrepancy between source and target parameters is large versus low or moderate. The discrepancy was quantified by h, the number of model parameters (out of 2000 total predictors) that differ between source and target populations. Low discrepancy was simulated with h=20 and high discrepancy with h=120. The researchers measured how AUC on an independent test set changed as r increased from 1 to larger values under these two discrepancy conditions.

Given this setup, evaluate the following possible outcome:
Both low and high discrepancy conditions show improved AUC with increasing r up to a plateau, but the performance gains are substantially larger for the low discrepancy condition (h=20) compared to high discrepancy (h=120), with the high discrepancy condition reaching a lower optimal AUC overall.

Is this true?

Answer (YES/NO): NO